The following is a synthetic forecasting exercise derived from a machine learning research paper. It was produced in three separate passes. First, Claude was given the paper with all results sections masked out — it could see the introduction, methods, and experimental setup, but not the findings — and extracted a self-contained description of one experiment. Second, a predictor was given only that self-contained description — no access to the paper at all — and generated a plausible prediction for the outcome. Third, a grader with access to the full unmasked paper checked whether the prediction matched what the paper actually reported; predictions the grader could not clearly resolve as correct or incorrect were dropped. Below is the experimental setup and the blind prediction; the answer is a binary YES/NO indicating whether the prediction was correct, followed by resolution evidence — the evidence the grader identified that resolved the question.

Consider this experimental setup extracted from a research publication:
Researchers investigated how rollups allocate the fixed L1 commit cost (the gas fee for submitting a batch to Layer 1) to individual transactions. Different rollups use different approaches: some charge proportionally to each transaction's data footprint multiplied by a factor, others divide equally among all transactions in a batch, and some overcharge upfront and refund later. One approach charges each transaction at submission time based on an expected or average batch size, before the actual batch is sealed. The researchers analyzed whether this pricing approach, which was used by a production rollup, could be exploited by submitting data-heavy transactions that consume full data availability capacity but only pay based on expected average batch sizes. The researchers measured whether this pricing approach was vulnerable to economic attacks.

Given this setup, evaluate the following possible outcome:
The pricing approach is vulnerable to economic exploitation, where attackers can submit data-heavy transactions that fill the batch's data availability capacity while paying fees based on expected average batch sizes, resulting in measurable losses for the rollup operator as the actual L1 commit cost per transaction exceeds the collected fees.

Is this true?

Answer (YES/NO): YES